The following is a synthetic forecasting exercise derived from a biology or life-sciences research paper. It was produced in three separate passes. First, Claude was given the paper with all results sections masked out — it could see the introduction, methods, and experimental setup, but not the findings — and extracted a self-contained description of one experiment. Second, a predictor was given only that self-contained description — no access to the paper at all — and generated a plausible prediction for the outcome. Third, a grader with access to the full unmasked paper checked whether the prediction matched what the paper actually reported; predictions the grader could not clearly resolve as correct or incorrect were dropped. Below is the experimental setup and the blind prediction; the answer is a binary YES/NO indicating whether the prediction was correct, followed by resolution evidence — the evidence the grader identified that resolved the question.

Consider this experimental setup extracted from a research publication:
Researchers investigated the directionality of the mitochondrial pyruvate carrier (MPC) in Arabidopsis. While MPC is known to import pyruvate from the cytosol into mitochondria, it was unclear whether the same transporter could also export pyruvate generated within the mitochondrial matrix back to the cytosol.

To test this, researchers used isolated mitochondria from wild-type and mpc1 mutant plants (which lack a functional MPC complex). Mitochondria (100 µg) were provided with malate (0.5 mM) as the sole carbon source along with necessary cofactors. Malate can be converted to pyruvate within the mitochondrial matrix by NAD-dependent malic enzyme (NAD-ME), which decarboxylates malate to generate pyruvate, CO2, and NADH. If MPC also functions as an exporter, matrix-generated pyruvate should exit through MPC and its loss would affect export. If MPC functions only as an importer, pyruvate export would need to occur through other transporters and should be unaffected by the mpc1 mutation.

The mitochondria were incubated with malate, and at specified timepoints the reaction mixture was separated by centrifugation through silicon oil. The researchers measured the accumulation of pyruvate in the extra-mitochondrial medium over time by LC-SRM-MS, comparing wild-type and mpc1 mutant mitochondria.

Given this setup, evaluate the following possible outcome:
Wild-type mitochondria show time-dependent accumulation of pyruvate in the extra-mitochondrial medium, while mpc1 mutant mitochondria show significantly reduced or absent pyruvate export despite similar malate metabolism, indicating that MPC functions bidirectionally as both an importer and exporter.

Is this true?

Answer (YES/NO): NO